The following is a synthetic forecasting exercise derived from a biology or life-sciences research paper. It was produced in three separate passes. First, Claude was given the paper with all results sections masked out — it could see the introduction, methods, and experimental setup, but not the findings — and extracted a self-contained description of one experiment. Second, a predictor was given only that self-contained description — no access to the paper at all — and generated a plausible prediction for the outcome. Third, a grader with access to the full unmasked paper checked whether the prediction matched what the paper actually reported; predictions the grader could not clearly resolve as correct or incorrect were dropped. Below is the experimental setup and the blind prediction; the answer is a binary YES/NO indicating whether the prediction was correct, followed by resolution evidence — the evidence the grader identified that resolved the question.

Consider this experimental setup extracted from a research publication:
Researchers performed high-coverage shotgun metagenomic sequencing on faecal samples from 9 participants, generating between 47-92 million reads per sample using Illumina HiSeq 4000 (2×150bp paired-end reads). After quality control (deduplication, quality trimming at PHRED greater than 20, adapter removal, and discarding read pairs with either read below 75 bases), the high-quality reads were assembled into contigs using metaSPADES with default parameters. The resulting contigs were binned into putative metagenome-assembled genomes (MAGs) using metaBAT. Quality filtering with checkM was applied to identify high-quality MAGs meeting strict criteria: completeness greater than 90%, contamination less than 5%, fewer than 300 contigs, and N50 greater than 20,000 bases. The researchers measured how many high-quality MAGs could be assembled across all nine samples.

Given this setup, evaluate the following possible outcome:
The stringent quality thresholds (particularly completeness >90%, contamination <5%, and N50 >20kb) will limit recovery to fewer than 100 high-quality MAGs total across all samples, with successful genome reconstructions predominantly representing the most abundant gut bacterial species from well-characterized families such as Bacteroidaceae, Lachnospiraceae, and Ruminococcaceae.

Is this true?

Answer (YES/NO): NO